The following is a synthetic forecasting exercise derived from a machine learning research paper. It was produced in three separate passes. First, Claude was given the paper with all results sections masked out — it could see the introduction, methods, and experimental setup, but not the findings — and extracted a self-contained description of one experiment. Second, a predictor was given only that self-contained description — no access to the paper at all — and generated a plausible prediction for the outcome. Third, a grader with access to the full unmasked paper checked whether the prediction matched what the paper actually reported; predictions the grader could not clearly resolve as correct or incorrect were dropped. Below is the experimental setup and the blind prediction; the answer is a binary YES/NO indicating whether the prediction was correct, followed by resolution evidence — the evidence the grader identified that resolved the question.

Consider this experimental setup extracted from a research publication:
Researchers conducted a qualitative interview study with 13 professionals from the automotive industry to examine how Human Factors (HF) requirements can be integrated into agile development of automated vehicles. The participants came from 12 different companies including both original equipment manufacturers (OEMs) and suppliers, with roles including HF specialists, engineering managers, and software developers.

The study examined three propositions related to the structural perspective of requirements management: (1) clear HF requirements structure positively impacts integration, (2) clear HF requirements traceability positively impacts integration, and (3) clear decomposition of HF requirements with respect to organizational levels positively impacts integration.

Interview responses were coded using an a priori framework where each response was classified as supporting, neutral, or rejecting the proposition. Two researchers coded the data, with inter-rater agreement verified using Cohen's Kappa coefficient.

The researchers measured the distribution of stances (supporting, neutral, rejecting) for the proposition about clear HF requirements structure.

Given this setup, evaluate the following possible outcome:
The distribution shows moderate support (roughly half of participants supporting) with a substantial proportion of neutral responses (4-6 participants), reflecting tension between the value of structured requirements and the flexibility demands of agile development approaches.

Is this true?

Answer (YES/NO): NO